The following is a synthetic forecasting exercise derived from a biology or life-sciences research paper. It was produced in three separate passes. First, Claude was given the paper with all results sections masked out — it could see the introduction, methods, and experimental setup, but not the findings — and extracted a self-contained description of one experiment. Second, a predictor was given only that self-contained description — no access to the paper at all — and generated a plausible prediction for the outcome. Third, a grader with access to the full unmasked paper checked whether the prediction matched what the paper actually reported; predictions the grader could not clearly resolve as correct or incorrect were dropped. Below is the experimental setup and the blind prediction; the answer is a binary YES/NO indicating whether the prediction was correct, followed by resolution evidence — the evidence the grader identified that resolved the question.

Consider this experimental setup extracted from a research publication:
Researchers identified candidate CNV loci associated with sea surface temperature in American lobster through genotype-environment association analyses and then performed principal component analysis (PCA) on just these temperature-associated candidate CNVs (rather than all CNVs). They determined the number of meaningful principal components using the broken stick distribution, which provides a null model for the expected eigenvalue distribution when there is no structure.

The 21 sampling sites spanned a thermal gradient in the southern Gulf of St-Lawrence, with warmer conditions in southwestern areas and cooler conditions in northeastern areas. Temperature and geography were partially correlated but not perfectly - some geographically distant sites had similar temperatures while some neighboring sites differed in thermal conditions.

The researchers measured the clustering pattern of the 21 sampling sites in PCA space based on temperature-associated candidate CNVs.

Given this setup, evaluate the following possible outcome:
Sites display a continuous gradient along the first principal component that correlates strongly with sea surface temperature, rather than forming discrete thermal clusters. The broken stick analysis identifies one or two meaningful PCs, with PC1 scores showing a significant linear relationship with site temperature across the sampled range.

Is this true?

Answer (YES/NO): NO